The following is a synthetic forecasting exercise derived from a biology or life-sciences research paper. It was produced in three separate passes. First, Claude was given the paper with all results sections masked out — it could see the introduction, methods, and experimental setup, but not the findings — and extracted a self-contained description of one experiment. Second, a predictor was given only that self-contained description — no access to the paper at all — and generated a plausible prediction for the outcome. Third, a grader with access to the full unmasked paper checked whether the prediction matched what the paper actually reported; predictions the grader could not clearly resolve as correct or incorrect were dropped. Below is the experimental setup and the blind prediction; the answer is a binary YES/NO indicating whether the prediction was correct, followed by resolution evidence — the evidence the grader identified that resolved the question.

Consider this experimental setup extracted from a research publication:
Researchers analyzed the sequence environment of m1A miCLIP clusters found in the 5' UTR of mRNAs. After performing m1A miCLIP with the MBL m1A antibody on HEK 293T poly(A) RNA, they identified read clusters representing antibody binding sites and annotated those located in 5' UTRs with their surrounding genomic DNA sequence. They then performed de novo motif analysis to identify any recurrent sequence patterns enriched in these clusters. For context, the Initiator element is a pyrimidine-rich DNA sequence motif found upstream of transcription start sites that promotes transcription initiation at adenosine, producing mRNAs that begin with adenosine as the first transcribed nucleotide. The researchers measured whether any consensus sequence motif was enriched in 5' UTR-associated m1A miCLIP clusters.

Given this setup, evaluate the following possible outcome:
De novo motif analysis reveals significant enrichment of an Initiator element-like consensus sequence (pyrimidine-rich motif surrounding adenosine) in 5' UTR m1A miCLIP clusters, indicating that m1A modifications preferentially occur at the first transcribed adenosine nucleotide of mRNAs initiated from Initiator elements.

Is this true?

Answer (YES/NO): NO